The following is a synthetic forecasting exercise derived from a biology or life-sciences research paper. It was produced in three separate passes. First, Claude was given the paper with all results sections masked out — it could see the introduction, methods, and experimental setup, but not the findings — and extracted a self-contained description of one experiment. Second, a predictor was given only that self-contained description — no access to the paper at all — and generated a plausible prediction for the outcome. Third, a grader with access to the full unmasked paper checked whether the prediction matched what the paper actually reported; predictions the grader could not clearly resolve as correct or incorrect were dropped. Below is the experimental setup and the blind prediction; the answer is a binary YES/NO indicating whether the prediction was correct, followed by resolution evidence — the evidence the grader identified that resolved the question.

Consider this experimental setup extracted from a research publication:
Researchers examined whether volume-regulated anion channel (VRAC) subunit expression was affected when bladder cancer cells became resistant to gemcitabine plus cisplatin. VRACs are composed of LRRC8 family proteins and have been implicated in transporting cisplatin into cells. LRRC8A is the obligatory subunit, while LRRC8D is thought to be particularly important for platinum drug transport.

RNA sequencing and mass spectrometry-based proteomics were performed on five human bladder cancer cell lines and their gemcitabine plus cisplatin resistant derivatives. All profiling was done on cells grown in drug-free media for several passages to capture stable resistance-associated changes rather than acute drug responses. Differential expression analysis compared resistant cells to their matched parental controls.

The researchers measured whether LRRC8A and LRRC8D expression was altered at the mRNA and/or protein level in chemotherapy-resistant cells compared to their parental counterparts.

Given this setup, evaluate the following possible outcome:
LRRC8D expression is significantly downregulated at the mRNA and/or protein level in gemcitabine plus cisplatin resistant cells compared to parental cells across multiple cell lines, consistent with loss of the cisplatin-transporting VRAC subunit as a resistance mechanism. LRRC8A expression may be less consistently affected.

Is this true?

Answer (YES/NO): YES